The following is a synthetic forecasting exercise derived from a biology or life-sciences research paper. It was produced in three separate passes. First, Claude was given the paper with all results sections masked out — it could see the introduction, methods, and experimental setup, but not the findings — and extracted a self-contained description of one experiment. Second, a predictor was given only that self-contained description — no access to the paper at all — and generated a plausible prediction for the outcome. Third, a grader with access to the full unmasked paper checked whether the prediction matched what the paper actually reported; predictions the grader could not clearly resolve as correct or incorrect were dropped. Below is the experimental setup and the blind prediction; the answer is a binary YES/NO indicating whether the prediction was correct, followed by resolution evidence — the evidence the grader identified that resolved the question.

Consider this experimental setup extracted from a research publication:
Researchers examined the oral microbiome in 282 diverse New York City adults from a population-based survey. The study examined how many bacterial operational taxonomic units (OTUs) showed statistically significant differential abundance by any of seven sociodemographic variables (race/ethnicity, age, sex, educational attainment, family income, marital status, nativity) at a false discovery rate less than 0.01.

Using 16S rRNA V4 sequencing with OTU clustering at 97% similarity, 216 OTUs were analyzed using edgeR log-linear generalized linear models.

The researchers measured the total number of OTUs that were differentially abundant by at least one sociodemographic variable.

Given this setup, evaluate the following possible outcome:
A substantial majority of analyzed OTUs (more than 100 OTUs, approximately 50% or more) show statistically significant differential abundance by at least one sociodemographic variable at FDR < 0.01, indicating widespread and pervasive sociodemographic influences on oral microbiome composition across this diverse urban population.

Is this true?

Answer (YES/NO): NO